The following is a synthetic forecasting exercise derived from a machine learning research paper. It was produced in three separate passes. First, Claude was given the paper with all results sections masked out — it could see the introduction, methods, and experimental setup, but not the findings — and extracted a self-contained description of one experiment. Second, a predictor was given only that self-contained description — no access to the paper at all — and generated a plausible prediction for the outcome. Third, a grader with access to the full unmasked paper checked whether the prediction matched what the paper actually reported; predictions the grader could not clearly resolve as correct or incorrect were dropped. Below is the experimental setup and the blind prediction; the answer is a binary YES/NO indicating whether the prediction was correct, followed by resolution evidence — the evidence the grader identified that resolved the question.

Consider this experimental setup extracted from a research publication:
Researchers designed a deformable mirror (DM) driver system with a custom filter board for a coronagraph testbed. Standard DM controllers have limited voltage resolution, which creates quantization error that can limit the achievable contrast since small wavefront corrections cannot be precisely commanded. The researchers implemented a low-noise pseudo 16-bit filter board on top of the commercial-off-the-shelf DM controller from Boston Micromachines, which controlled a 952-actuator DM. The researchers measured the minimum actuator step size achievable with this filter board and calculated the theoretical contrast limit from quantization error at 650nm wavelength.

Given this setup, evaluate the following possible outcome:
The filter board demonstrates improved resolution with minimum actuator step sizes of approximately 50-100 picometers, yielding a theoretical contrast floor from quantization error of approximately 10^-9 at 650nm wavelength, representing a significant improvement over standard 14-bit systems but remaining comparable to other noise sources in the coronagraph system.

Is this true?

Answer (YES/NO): NO